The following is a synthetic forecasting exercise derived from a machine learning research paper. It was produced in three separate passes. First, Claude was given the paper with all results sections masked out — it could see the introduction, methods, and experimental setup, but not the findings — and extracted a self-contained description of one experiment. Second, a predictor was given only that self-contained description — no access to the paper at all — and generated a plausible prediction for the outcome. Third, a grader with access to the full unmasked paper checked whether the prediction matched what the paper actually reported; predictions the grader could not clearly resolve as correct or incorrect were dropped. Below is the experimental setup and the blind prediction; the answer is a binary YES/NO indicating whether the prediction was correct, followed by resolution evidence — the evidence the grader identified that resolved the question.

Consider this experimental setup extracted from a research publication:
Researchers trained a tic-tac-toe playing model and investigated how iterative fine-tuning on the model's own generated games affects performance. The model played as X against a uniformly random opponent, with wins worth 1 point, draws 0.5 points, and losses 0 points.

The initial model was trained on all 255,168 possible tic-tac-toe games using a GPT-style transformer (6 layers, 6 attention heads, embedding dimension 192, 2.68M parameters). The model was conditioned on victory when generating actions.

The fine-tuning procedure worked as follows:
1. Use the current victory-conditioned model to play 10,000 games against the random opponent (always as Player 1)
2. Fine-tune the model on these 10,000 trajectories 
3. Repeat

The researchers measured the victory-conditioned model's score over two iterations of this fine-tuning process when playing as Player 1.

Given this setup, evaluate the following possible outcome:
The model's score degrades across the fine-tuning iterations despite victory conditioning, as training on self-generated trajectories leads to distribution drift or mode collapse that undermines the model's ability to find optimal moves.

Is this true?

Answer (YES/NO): NO